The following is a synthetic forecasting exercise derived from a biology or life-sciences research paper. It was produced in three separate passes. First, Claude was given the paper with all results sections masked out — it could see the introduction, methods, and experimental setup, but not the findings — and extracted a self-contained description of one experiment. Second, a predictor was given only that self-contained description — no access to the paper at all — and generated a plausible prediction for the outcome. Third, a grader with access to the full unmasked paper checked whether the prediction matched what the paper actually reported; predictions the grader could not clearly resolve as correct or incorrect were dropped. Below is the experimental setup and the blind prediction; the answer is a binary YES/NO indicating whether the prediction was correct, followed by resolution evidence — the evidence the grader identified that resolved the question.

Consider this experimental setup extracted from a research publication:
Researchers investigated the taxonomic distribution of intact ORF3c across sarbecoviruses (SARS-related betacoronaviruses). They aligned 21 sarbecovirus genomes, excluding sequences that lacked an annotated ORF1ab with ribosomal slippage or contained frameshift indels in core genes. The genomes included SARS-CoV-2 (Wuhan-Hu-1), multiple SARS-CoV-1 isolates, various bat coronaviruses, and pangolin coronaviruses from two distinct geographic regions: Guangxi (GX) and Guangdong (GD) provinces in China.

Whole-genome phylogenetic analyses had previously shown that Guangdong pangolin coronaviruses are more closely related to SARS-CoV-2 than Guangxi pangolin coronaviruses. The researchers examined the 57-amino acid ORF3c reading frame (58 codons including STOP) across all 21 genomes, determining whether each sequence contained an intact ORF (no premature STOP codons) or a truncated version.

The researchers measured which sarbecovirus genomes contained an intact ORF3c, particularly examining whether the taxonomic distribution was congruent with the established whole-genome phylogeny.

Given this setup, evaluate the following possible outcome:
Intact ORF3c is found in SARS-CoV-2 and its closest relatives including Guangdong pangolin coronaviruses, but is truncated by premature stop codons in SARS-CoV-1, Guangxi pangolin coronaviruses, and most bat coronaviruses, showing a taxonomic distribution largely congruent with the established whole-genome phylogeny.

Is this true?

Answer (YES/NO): NO